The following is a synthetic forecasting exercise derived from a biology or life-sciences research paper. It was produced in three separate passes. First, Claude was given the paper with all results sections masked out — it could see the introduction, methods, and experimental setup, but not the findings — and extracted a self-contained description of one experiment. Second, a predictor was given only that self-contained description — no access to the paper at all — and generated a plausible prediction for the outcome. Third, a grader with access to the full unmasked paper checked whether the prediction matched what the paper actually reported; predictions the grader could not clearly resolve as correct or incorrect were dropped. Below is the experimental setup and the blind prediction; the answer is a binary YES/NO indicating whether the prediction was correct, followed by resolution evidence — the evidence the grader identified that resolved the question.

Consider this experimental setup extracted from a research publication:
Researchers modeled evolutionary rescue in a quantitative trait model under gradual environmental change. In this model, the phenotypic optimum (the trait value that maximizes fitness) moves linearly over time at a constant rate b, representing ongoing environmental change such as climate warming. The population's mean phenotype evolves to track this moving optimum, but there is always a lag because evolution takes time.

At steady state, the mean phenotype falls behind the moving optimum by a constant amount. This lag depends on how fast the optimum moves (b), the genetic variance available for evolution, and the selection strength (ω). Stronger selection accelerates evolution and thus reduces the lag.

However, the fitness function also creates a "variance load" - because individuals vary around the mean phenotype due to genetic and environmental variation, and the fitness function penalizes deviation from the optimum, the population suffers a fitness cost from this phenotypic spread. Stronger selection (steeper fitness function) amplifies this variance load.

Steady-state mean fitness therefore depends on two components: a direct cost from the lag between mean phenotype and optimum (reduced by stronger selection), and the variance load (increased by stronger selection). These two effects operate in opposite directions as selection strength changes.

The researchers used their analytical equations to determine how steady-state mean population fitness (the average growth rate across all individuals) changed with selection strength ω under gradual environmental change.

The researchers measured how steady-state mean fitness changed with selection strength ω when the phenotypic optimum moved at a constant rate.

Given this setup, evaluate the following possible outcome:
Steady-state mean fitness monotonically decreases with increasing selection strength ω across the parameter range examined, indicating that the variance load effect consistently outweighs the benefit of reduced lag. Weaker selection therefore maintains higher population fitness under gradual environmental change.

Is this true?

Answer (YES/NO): NO